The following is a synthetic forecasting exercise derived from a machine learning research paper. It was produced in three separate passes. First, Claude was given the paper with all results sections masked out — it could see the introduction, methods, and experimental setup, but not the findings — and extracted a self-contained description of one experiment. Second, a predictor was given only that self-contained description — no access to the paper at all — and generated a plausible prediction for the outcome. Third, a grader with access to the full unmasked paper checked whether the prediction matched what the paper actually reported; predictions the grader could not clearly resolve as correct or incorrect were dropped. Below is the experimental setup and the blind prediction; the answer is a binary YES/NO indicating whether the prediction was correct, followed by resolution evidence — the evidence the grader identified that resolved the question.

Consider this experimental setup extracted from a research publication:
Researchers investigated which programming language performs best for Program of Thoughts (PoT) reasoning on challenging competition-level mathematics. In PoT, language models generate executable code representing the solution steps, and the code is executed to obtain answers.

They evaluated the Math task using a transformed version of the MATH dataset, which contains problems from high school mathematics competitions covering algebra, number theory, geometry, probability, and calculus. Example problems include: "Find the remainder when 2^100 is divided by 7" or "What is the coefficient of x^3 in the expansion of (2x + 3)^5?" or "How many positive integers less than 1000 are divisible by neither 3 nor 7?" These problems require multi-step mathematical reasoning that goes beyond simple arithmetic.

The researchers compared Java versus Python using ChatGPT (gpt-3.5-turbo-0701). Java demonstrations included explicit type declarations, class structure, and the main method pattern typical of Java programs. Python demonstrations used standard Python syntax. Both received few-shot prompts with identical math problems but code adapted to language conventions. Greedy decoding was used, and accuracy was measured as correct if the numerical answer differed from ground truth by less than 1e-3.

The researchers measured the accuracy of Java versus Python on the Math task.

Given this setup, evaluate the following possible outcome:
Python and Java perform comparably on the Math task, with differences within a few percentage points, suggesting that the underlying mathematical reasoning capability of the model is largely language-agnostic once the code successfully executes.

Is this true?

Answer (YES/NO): NO